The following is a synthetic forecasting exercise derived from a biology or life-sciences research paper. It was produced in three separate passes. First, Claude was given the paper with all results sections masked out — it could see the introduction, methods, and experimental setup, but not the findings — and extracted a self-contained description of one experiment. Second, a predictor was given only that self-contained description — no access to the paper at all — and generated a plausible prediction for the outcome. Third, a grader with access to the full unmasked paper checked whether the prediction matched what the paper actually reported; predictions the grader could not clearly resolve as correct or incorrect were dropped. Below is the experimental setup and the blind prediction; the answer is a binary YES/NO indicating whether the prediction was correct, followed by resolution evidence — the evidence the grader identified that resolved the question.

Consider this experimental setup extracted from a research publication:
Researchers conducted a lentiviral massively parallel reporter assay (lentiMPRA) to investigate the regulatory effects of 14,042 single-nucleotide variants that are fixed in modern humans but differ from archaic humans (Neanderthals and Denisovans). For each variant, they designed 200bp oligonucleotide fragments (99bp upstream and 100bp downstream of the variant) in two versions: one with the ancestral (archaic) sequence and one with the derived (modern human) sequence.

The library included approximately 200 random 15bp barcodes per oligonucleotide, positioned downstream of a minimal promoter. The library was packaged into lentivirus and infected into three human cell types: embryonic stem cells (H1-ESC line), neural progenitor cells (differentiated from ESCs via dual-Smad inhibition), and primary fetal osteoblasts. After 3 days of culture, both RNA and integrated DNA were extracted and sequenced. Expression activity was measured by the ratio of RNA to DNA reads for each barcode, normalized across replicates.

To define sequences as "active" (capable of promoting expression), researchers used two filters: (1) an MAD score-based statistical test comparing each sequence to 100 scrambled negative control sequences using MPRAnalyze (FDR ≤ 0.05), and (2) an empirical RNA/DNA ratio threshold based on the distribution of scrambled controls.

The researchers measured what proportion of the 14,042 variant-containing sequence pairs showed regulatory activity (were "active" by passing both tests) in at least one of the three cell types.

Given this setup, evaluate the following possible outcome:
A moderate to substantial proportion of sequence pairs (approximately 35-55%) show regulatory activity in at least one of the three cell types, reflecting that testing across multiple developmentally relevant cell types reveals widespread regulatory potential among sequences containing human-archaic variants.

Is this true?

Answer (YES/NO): NO